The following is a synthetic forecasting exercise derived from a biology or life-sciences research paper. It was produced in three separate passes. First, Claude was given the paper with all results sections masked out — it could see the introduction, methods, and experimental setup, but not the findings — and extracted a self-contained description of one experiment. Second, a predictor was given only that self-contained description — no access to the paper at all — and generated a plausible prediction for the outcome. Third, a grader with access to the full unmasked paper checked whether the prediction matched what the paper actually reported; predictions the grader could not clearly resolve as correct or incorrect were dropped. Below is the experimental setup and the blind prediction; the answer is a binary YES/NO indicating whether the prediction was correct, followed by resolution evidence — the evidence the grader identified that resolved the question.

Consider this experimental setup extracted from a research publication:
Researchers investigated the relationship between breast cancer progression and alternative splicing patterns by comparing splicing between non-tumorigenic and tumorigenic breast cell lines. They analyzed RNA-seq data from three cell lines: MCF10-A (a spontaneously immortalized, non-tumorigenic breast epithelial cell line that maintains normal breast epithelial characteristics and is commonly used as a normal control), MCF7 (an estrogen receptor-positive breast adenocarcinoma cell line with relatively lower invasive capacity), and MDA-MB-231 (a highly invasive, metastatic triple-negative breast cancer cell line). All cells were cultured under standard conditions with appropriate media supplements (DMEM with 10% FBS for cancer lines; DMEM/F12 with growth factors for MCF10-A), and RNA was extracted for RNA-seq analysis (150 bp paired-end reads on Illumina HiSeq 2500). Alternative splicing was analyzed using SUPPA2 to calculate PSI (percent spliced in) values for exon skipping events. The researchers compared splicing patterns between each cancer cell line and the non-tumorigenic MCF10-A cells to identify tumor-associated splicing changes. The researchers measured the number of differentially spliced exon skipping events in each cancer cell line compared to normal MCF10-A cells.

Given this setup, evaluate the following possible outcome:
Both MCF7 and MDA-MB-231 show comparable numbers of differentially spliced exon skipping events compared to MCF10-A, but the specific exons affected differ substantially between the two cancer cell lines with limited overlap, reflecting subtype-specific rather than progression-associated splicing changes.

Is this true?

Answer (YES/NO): NO